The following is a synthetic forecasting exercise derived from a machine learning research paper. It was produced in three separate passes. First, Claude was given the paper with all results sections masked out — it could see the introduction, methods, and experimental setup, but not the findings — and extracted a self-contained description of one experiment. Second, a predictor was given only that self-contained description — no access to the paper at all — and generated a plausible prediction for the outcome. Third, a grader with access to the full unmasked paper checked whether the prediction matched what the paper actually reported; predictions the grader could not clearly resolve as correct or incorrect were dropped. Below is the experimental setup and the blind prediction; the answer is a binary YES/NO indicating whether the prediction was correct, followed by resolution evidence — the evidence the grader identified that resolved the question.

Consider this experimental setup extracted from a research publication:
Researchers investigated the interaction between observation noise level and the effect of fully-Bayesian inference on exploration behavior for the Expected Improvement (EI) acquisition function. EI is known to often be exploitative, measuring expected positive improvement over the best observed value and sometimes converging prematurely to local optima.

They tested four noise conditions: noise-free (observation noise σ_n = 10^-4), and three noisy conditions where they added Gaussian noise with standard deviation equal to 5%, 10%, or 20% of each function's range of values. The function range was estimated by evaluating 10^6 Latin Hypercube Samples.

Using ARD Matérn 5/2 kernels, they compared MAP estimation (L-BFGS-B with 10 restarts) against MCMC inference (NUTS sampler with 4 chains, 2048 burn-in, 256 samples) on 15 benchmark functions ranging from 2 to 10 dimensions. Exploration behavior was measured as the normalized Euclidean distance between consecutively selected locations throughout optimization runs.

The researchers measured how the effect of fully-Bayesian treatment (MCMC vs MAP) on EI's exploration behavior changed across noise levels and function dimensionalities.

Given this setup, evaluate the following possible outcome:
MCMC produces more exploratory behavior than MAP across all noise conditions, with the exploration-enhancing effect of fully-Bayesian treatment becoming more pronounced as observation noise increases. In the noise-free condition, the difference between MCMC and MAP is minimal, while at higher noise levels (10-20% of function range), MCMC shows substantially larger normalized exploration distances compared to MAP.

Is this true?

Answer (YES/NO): YES